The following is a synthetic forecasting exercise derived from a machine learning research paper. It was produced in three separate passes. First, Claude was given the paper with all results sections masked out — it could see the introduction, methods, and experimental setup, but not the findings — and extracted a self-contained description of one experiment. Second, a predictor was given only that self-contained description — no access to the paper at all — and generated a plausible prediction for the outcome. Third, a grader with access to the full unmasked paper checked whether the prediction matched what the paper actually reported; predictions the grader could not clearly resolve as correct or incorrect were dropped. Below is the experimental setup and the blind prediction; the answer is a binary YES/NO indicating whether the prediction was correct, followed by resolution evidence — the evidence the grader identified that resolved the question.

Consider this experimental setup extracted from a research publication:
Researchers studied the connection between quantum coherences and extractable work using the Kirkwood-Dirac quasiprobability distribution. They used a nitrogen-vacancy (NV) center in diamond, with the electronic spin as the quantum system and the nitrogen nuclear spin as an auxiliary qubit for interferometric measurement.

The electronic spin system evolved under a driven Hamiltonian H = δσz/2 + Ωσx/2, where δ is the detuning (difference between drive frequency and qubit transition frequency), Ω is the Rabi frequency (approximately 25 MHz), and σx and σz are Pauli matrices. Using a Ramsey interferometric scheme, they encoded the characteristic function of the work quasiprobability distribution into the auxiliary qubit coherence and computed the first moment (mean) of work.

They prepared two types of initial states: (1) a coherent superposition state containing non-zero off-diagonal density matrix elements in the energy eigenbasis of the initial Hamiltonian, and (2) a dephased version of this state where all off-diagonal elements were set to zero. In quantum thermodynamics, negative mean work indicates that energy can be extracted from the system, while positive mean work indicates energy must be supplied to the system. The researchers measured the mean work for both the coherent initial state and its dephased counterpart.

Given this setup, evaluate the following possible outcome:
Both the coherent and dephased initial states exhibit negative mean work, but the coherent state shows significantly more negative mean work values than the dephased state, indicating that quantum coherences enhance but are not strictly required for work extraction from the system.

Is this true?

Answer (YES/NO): NO